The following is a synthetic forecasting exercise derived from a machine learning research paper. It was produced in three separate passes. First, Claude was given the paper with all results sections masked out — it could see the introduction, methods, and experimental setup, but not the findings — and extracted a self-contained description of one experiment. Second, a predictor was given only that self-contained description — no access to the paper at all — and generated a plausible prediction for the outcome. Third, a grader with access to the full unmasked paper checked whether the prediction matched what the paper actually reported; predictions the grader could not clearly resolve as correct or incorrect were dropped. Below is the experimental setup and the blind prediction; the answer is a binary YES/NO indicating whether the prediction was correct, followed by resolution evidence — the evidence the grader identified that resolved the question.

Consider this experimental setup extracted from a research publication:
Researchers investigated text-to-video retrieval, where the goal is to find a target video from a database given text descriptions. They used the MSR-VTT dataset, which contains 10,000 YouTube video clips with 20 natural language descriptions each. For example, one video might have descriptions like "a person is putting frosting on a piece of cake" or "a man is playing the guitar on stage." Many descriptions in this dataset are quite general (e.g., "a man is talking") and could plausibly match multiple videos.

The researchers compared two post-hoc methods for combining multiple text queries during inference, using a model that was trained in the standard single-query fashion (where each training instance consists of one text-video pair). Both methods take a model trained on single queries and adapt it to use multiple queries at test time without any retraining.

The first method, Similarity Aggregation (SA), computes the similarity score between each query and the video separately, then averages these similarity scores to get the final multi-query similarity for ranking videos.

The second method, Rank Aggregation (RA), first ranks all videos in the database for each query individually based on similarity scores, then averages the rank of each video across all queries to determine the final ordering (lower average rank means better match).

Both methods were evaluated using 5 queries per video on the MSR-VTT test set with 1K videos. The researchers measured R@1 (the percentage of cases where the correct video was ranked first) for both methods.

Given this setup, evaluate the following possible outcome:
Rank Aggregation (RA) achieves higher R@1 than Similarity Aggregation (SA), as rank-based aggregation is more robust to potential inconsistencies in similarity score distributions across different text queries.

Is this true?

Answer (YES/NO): NO